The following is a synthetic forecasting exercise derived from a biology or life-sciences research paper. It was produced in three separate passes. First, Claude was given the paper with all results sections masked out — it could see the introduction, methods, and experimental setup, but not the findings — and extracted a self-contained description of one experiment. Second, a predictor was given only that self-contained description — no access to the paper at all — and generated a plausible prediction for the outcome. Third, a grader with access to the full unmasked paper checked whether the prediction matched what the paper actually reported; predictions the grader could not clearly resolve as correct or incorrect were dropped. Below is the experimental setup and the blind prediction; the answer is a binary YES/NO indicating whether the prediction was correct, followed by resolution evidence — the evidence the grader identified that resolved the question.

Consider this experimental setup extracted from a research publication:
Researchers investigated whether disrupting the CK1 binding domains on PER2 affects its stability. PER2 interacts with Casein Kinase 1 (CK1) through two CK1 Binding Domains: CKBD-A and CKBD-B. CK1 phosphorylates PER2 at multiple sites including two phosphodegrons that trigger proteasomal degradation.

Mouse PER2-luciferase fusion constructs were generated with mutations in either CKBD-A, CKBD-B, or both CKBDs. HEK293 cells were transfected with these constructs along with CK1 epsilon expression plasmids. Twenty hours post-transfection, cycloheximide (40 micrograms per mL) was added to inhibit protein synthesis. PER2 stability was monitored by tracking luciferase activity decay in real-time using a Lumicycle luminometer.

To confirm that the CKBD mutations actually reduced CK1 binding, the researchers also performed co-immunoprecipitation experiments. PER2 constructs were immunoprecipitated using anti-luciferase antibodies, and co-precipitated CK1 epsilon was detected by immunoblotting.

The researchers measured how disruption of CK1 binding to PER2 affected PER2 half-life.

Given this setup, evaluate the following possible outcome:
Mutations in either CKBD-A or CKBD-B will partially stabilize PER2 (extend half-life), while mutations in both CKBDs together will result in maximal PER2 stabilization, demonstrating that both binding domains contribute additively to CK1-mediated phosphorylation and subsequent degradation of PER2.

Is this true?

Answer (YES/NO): NO